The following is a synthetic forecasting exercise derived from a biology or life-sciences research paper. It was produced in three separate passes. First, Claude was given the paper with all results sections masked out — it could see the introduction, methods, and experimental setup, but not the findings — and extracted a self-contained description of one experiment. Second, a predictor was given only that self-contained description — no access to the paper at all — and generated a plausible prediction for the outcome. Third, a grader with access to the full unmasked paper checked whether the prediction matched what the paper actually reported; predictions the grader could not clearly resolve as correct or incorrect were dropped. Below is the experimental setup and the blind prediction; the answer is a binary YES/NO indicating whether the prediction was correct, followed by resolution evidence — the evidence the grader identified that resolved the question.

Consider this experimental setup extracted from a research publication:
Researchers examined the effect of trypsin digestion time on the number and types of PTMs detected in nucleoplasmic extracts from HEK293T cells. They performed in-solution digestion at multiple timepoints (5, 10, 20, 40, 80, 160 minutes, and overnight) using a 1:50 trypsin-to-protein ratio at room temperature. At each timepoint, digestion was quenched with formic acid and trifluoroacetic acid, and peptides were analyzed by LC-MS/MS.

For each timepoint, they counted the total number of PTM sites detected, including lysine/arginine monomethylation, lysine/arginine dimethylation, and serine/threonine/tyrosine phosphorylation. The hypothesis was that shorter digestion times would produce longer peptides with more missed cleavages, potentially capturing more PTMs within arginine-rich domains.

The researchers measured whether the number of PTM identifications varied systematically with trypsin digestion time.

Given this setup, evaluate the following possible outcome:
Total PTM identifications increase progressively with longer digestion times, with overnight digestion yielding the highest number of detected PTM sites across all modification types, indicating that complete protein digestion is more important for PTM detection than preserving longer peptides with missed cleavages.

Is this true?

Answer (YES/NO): NO